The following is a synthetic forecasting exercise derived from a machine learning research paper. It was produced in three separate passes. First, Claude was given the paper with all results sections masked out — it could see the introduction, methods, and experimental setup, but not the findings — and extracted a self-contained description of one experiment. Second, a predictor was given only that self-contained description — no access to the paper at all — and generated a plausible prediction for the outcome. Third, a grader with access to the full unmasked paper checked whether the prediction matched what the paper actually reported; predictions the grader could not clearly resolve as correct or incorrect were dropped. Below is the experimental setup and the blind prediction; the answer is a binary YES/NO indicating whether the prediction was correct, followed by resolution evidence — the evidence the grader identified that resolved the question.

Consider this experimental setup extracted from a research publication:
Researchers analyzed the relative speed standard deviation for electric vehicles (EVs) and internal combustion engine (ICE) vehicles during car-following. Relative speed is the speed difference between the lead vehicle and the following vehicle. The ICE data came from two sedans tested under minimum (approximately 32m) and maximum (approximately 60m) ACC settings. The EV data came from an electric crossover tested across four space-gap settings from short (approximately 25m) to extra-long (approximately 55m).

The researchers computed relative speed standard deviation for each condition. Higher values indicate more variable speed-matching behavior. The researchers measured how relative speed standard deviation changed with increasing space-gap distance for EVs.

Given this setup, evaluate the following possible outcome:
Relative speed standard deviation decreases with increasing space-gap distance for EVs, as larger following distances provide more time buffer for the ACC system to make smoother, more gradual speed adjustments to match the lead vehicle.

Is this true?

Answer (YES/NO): NO